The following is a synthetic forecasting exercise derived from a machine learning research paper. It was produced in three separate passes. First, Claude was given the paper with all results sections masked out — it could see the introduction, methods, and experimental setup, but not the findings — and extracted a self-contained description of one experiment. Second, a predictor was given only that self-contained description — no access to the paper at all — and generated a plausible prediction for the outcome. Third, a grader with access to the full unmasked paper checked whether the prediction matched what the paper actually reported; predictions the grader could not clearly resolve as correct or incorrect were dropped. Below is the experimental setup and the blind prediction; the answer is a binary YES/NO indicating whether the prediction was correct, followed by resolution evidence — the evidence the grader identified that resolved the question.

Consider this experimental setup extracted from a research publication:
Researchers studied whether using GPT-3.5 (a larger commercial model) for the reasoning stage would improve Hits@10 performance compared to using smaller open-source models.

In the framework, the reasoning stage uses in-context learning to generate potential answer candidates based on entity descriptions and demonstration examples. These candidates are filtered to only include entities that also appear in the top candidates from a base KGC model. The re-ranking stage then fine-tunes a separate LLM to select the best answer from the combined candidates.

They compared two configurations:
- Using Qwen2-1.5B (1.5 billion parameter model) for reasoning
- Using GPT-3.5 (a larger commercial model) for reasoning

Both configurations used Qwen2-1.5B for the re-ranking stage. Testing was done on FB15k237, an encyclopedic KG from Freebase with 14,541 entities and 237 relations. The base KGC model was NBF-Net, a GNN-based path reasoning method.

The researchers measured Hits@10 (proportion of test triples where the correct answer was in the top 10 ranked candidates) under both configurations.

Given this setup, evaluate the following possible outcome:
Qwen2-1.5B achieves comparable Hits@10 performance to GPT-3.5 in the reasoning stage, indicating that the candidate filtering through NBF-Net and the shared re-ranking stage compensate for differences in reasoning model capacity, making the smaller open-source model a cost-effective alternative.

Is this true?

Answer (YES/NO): NO